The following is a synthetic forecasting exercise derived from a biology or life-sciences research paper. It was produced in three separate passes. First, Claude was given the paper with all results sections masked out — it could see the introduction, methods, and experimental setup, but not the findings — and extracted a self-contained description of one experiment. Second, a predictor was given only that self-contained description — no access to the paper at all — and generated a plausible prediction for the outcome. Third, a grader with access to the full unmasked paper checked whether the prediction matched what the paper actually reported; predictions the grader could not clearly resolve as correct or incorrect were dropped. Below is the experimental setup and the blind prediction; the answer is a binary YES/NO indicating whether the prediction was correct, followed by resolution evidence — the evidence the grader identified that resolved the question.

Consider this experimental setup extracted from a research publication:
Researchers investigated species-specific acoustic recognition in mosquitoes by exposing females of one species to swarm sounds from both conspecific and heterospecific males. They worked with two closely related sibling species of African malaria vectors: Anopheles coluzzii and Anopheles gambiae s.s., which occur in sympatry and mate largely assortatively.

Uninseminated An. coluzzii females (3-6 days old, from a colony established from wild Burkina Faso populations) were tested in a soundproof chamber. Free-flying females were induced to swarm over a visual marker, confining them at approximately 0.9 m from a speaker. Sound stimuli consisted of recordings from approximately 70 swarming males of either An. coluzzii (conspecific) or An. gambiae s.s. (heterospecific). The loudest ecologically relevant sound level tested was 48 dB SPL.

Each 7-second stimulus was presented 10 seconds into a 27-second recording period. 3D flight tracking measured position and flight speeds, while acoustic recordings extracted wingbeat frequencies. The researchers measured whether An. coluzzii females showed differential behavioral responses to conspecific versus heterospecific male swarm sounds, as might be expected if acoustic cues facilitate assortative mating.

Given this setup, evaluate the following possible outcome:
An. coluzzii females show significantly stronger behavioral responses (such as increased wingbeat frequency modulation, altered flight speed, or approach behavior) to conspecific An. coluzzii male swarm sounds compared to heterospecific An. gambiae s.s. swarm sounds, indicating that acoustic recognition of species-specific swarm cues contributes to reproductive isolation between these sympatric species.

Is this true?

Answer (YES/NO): NO